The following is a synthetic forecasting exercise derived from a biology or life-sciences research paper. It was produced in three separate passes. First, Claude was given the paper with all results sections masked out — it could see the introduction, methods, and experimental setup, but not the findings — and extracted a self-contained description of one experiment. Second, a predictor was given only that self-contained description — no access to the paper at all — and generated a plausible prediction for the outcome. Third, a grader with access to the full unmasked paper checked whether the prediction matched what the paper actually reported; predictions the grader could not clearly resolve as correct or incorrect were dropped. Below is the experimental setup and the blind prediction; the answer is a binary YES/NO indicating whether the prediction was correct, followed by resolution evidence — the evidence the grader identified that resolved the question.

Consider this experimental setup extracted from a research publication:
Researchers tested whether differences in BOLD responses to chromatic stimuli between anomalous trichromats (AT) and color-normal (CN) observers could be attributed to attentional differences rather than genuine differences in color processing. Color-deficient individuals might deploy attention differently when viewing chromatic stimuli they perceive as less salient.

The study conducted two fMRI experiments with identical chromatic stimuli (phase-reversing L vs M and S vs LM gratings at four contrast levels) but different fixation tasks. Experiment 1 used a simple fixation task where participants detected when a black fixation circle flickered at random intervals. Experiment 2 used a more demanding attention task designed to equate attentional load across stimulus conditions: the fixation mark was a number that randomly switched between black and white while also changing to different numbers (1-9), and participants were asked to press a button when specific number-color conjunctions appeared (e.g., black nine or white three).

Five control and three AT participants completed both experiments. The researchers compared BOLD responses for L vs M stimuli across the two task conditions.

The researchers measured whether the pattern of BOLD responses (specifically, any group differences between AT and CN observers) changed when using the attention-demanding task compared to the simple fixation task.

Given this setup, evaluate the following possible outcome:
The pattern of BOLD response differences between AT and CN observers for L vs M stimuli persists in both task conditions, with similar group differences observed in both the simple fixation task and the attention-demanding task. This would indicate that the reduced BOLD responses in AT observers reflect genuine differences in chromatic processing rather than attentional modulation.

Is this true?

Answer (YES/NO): YES